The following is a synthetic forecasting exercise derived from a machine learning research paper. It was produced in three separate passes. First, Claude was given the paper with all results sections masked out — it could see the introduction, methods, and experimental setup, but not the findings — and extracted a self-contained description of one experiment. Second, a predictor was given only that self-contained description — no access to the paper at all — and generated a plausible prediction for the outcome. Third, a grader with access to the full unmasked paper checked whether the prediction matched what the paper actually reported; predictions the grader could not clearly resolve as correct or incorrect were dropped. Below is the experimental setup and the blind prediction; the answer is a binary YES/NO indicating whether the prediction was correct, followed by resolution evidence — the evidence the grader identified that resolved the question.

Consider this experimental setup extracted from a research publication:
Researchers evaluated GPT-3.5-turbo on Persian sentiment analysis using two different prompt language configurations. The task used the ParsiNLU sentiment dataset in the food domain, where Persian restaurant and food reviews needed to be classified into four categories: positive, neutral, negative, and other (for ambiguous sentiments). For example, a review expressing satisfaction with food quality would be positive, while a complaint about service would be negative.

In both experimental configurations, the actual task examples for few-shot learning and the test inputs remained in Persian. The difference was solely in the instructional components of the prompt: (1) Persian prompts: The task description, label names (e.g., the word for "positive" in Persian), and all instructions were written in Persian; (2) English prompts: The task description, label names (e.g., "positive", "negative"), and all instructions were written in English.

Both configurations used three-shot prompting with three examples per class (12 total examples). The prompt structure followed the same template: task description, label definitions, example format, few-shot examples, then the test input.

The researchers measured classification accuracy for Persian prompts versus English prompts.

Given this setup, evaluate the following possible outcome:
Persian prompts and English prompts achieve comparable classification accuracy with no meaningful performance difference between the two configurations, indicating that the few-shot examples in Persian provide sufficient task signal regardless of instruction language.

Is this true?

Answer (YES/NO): NO